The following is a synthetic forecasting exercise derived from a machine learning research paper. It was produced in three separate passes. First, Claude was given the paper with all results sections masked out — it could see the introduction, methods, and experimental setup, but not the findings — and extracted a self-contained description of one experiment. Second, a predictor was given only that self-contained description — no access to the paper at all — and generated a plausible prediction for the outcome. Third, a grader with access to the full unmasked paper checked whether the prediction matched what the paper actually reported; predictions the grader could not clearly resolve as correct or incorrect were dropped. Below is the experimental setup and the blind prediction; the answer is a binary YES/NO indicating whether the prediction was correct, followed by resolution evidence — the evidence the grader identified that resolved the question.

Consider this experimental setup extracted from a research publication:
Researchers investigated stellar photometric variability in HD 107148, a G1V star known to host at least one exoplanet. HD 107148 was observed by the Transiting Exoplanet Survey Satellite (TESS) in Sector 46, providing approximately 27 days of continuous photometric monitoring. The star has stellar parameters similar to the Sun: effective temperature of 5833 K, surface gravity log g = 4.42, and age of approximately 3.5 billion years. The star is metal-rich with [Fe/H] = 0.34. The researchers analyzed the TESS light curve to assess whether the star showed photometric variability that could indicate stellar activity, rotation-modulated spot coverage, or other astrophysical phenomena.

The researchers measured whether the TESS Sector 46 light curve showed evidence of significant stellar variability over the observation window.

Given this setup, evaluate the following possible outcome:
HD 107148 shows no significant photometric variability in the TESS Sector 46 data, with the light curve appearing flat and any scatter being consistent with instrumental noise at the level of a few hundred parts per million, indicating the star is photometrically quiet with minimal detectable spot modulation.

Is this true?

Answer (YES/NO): YES